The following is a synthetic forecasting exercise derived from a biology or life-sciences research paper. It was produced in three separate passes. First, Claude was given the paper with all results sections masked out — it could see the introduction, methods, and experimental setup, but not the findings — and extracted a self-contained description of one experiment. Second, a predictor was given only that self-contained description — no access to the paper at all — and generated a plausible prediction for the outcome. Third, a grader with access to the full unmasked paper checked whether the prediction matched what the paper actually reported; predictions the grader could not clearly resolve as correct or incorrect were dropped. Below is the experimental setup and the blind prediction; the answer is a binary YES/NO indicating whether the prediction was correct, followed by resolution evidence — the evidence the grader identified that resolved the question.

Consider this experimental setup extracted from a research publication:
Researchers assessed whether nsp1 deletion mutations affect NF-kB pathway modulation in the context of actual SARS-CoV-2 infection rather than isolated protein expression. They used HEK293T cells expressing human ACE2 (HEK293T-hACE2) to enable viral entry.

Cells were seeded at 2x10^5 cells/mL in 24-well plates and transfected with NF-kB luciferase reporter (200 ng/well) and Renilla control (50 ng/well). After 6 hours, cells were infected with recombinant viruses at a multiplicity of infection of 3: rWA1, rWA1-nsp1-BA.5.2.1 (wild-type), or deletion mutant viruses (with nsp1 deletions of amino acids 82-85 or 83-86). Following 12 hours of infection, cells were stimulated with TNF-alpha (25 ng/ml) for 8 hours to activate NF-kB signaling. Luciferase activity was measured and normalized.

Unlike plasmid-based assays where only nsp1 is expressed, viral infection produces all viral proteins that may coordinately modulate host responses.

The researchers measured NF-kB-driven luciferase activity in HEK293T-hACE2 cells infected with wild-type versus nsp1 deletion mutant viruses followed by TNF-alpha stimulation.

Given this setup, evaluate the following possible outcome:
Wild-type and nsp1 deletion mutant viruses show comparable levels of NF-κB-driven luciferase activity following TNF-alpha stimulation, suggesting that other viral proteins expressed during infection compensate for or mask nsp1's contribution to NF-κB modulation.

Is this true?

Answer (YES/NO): NO